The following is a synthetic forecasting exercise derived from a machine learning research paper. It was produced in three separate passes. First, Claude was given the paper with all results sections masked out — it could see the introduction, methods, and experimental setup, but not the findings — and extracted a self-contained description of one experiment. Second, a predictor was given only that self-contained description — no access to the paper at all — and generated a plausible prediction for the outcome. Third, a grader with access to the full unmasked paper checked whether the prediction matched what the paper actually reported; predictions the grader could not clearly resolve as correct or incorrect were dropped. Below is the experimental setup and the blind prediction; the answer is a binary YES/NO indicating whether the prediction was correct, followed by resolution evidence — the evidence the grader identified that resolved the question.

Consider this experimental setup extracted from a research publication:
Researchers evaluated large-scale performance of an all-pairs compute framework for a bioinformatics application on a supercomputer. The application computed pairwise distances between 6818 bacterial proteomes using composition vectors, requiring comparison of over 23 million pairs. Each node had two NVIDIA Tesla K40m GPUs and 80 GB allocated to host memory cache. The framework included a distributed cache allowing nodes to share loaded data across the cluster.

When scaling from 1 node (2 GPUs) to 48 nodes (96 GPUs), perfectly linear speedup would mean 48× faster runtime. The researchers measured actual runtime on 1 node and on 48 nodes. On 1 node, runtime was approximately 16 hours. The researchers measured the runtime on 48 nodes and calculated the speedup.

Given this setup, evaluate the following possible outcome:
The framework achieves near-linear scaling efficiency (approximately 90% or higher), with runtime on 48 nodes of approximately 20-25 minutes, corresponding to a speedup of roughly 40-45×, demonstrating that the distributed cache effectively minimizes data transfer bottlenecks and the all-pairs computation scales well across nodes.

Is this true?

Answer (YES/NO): NO